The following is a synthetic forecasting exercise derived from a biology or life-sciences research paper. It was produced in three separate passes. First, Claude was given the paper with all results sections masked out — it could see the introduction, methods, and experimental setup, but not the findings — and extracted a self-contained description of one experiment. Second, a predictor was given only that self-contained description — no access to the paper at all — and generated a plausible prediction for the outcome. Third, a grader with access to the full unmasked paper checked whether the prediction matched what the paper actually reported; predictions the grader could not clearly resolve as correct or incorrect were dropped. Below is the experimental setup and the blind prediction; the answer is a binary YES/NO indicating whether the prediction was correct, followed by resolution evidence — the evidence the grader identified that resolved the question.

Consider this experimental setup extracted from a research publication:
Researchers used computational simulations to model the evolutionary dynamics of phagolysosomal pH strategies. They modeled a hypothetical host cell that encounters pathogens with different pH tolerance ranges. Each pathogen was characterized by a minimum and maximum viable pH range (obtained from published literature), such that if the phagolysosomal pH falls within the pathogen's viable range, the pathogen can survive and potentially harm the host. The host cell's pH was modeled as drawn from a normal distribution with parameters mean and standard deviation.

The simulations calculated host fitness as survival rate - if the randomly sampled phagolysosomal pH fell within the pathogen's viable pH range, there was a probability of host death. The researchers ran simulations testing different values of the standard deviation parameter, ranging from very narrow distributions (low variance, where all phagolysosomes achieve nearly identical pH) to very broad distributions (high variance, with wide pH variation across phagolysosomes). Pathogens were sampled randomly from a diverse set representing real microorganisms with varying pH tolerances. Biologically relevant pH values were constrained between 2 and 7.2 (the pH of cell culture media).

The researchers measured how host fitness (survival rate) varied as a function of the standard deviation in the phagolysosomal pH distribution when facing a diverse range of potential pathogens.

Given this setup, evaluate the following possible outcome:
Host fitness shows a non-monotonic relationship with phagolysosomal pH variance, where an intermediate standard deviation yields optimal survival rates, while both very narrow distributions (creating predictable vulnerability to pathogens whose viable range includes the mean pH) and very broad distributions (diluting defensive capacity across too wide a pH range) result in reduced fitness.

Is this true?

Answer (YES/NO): NO